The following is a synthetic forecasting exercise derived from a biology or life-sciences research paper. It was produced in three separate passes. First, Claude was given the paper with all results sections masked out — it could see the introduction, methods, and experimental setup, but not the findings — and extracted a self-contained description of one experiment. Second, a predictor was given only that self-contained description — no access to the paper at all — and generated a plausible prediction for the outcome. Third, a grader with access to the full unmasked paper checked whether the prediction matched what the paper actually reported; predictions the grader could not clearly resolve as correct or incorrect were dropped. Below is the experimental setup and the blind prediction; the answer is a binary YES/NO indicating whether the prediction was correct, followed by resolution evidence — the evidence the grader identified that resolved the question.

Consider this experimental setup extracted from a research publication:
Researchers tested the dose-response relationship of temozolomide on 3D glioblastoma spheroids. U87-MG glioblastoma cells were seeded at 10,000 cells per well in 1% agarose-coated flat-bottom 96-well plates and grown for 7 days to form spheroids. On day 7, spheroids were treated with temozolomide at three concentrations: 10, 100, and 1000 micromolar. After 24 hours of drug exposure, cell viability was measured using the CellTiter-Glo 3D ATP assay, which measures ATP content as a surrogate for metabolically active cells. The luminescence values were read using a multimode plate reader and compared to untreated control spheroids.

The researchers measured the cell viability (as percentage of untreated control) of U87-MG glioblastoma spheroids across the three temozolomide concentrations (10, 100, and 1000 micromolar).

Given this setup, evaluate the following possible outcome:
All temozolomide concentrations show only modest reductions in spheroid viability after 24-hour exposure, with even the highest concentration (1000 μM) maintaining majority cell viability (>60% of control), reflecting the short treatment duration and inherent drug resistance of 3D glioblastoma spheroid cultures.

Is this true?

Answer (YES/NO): YES